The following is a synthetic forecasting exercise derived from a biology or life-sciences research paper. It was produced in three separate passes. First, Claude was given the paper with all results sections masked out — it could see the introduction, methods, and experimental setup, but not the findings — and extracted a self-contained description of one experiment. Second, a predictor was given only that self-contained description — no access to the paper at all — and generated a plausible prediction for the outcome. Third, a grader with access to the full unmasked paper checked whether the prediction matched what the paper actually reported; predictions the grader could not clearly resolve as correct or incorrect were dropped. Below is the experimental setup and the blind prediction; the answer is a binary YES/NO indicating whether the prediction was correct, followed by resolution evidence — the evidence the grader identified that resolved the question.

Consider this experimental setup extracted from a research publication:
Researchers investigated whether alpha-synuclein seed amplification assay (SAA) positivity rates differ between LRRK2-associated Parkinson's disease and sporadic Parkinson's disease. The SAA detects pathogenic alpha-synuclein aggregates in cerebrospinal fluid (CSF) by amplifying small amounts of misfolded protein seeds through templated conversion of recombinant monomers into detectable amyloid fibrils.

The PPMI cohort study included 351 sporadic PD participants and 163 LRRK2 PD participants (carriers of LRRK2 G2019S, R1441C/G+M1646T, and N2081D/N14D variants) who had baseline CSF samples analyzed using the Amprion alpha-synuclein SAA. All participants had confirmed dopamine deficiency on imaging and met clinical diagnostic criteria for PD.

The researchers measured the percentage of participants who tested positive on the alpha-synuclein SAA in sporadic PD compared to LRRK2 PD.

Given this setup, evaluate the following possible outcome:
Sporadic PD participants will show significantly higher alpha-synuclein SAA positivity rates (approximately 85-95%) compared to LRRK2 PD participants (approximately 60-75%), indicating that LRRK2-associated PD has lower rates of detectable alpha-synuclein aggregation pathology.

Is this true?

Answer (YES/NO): YES